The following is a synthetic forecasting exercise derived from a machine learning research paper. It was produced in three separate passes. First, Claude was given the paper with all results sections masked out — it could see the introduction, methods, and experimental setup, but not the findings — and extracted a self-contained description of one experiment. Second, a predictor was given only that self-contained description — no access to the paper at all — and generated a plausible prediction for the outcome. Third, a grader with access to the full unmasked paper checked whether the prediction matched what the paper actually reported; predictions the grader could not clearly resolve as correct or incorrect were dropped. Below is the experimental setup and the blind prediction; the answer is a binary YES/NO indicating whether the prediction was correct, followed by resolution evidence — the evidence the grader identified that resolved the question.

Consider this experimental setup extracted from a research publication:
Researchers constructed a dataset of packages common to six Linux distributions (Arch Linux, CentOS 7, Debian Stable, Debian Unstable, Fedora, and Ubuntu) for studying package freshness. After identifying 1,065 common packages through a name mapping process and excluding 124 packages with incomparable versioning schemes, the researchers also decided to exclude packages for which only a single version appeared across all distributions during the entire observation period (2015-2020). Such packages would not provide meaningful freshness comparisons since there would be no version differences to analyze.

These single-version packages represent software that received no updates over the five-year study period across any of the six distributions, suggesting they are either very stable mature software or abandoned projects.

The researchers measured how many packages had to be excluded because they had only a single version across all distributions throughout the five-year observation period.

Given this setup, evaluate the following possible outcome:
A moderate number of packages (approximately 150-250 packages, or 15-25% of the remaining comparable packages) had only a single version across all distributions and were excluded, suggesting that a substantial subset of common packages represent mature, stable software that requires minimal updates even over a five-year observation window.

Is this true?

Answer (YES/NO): NO